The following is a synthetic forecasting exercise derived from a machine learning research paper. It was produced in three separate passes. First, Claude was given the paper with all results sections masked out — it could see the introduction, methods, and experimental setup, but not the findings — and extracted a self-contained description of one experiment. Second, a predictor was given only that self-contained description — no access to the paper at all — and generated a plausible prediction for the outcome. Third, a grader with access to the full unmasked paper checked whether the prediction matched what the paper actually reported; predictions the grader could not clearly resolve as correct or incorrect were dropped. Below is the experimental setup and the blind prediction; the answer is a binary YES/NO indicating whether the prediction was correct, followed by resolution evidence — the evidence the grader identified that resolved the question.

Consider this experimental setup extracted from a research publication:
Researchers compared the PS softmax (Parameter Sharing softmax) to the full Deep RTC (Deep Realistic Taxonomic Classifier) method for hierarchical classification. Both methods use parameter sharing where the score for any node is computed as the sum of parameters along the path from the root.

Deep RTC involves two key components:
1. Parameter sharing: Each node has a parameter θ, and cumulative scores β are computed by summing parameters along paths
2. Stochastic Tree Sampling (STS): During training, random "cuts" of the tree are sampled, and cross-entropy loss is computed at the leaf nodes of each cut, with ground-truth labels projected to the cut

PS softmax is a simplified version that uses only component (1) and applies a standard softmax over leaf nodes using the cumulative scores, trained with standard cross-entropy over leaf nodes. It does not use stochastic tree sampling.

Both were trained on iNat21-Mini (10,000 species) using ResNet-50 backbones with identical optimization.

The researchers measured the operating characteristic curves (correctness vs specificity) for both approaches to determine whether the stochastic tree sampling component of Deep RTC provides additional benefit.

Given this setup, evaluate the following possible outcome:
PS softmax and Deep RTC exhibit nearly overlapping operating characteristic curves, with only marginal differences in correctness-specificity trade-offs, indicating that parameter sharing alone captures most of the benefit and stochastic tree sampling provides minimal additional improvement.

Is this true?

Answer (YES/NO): NO